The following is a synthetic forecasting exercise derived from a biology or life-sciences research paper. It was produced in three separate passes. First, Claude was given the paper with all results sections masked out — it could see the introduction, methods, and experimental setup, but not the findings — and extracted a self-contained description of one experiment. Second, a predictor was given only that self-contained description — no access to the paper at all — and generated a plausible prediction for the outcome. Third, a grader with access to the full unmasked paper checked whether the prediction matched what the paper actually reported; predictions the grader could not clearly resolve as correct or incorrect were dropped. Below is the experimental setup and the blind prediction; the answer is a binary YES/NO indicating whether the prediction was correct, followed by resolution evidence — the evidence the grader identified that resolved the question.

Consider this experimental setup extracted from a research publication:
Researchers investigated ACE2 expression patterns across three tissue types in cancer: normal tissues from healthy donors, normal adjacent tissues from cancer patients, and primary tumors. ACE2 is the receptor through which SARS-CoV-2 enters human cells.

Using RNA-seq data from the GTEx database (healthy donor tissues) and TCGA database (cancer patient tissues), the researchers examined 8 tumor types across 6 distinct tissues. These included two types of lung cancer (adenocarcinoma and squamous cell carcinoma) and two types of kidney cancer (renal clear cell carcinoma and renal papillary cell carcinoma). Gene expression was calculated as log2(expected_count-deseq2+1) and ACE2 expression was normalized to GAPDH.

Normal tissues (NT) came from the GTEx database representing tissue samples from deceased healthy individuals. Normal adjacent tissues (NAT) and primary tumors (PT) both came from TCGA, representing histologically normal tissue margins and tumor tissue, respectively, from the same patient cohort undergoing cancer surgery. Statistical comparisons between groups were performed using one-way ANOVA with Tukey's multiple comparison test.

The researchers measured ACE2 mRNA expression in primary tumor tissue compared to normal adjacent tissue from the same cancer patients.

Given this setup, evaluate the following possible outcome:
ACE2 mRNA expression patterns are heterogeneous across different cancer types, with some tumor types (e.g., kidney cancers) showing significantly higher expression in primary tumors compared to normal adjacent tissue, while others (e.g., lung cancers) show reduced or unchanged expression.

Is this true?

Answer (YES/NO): NO